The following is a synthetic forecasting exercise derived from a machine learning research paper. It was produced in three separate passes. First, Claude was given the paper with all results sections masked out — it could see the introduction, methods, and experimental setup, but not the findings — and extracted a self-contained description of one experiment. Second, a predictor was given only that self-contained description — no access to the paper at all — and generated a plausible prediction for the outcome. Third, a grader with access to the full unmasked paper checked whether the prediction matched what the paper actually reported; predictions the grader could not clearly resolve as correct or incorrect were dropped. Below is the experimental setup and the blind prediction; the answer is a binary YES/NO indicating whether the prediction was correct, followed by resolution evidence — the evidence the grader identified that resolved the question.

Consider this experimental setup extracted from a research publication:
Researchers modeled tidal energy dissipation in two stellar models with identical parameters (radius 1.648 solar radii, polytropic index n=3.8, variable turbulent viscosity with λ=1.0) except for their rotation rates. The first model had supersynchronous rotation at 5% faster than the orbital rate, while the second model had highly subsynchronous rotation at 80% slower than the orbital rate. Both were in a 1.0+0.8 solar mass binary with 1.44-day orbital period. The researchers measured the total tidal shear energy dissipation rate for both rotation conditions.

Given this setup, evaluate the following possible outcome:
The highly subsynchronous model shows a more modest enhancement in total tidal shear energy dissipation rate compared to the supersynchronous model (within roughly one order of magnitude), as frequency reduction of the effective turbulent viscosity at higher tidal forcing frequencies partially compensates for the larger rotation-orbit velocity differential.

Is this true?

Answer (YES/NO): NO